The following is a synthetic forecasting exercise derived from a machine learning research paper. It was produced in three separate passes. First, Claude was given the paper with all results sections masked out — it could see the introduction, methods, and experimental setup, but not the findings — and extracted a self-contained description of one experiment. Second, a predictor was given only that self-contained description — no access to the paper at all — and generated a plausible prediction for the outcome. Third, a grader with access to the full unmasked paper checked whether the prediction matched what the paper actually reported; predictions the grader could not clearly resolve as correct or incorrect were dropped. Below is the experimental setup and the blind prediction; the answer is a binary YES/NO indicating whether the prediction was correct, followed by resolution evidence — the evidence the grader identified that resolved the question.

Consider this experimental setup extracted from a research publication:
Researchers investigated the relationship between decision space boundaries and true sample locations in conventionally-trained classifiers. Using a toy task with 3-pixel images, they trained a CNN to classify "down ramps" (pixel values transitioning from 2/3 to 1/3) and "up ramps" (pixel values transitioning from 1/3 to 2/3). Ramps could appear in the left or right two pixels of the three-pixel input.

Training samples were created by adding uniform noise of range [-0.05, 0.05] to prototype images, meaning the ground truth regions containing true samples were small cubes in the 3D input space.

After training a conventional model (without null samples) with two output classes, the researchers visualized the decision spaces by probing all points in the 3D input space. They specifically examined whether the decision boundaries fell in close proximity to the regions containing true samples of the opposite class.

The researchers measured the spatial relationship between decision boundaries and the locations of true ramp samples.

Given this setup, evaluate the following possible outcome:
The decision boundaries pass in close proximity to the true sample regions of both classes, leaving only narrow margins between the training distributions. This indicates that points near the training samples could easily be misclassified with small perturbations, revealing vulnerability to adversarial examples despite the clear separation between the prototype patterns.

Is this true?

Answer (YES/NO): YES